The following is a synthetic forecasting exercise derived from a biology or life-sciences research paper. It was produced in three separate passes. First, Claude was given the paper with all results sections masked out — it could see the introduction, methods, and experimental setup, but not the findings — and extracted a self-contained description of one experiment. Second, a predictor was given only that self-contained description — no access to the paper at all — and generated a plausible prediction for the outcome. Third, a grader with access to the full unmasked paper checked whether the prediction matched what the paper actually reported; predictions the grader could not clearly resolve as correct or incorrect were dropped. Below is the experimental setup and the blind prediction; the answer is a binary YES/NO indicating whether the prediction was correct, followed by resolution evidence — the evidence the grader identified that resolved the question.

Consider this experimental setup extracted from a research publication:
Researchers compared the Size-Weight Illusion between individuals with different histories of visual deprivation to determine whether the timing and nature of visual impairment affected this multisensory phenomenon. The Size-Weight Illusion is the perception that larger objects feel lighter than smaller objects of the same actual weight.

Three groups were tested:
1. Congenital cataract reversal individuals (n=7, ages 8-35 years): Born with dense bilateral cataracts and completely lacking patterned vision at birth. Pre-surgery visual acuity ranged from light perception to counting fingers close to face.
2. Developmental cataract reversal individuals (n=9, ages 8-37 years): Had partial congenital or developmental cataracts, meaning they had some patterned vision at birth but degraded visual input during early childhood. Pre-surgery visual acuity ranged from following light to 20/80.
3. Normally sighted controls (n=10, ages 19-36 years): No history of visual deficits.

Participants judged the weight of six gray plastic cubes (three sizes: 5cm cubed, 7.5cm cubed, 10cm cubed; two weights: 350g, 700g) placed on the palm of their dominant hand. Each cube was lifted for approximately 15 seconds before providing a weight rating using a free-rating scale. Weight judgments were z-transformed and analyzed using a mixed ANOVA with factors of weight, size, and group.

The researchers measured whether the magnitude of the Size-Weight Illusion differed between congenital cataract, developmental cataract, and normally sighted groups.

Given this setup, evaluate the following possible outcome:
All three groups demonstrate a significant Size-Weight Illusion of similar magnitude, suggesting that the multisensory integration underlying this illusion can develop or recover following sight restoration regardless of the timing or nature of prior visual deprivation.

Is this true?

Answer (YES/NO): YES